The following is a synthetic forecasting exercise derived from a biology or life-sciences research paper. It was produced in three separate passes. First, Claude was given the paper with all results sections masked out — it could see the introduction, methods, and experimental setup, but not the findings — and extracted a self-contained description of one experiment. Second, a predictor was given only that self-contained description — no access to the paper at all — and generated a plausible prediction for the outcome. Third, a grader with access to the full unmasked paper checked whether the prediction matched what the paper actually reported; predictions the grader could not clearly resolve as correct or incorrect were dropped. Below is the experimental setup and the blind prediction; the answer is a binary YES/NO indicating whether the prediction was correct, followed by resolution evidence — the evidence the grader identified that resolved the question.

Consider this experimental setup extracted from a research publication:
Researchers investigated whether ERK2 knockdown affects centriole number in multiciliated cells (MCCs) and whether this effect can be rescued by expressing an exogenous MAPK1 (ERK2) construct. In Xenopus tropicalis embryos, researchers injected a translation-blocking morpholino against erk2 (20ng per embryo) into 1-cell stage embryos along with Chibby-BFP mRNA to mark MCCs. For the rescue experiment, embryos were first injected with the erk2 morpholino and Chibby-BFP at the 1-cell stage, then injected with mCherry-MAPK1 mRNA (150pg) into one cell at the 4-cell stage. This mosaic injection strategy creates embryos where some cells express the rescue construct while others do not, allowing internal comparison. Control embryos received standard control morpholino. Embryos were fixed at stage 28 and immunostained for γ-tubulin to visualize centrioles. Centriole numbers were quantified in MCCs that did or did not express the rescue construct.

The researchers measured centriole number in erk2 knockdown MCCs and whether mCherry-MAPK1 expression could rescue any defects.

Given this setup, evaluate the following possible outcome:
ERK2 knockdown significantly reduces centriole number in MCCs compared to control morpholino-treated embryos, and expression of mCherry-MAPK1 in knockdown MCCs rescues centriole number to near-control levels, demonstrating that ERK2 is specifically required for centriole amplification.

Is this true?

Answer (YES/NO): NO